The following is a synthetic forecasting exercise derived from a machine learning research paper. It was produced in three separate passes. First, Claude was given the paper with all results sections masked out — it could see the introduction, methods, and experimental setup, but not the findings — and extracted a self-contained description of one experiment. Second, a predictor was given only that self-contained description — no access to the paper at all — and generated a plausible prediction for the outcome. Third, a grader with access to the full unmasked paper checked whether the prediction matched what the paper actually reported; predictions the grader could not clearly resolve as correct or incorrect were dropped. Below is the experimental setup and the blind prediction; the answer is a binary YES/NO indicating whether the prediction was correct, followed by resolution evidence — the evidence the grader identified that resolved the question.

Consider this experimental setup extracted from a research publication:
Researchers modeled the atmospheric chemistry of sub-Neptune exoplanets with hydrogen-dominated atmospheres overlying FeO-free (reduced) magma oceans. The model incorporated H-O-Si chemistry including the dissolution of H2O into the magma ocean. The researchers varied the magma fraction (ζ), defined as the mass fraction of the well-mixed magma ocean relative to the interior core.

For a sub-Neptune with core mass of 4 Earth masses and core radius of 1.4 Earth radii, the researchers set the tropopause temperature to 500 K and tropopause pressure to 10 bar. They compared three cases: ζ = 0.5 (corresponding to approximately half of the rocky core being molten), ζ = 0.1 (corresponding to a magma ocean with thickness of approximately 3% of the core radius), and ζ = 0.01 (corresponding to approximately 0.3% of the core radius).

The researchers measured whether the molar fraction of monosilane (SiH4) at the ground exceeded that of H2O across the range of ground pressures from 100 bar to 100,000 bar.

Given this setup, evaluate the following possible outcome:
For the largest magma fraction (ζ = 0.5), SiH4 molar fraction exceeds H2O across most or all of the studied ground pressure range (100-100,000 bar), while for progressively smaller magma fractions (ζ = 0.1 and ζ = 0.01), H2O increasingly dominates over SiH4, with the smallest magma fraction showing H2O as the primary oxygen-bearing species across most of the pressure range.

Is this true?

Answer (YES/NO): NO